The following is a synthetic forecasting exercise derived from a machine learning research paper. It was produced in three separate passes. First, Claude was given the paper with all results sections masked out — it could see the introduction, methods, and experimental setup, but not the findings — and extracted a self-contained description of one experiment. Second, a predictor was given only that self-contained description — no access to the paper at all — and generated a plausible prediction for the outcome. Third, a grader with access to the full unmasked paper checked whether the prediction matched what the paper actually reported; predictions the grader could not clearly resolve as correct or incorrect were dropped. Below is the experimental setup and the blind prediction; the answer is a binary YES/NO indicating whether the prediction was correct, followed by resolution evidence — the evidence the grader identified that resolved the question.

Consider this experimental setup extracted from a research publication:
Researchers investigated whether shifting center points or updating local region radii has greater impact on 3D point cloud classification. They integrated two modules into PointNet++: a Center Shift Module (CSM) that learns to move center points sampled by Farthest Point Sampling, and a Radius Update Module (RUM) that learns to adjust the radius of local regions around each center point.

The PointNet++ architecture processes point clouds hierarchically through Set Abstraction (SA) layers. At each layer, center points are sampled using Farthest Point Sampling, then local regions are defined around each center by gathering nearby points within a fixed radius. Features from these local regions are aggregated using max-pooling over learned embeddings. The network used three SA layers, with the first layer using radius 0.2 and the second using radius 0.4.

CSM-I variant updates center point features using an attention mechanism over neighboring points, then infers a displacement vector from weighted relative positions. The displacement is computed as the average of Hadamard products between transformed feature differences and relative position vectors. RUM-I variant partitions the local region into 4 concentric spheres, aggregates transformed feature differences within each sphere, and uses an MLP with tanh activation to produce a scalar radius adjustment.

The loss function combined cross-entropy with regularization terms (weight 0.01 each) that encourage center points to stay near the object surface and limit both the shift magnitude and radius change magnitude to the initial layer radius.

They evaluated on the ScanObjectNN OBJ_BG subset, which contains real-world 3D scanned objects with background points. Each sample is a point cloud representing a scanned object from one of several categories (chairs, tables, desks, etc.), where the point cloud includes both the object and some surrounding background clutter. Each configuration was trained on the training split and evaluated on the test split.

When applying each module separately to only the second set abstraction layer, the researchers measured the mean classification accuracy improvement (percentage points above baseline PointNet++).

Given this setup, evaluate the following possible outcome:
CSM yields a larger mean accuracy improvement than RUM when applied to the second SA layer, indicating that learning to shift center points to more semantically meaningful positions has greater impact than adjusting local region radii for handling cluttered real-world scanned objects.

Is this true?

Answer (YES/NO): NO